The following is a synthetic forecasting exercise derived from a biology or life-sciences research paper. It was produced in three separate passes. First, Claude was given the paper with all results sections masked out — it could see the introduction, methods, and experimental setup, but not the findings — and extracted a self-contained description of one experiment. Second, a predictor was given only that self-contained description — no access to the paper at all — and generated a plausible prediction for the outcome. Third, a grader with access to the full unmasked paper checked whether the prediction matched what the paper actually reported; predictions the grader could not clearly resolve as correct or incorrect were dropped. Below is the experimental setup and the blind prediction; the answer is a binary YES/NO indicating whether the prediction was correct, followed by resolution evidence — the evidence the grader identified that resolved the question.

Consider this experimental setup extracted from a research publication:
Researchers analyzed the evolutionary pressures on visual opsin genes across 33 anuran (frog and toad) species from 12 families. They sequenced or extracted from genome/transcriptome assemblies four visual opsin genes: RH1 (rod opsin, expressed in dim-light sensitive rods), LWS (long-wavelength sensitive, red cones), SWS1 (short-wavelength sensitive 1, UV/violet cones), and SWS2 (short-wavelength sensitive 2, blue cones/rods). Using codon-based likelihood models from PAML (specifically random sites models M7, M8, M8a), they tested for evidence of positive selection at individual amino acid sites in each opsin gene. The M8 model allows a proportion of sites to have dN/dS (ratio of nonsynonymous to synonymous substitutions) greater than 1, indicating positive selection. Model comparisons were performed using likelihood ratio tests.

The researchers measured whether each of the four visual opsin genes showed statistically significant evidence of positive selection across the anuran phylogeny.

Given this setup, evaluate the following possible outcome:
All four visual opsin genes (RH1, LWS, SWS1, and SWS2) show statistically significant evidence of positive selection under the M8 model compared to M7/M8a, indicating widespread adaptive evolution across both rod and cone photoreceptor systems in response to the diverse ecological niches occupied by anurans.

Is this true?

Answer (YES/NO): NO